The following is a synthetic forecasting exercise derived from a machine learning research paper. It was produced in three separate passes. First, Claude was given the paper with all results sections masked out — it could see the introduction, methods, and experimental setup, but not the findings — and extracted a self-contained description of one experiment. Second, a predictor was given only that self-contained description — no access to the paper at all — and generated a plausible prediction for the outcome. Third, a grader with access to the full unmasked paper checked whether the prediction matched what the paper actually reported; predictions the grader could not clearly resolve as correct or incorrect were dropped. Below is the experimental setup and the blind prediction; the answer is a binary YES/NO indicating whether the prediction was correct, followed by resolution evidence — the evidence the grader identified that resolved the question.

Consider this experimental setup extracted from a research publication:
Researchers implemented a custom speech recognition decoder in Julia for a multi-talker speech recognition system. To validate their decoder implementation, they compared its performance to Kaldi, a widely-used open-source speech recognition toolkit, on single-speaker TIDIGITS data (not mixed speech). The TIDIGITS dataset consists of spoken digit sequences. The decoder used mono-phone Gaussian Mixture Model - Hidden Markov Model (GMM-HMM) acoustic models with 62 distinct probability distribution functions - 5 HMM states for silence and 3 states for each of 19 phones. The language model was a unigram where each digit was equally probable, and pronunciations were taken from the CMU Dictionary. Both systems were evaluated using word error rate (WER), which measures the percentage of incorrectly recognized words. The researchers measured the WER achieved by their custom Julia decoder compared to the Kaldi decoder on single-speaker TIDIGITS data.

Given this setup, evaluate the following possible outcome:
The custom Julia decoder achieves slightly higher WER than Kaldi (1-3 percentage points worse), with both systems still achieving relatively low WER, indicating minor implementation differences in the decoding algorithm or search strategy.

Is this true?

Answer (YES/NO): NO